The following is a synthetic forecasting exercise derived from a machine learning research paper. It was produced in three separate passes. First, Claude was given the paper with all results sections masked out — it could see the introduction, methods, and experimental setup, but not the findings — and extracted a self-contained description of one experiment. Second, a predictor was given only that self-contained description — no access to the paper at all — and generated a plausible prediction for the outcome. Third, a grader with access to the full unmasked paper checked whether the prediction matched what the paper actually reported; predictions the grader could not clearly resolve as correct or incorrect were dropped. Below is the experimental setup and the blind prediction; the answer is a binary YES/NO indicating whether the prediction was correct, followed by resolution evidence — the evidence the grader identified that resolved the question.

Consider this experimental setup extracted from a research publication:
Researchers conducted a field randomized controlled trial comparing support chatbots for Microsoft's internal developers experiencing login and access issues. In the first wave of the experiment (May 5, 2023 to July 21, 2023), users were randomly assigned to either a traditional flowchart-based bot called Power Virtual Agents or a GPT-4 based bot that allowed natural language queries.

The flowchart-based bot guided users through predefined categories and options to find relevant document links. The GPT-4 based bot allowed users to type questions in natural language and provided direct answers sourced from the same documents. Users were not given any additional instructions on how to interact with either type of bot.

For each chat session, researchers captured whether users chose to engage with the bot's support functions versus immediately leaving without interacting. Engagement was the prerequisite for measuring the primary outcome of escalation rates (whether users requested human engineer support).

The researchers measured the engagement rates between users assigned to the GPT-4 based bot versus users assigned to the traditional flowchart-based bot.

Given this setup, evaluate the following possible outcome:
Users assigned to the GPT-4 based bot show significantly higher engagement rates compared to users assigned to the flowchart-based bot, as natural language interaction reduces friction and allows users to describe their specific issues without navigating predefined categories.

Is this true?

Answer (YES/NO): NO